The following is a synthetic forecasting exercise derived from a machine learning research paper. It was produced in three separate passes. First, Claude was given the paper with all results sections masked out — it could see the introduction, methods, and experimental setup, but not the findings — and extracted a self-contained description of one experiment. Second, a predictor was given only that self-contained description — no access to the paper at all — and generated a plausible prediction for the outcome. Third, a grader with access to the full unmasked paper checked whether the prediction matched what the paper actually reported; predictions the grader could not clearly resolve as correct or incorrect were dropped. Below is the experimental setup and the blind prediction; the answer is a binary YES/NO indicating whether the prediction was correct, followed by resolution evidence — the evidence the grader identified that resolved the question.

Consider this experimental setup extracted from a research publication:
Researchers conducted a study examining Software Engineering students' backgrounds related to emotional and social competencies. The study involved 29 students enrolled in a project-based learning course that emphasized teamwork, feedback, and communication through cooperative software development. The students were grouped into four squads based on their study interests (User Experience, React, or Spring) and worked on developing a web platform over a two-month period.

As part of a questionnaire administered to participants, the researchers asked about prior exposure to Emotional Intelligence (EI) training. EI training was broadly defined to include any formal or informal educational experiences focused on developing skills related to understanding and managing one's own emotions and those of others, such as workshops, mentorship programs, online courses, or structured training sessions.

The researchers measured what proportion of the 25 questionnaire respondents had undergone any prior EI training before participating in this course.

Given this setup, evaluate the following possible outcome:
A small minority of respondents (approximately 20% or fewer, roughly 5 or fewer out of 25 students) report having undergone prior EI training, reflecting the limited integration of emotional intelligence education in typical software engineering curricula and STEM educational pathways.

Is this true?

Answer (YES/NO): YES